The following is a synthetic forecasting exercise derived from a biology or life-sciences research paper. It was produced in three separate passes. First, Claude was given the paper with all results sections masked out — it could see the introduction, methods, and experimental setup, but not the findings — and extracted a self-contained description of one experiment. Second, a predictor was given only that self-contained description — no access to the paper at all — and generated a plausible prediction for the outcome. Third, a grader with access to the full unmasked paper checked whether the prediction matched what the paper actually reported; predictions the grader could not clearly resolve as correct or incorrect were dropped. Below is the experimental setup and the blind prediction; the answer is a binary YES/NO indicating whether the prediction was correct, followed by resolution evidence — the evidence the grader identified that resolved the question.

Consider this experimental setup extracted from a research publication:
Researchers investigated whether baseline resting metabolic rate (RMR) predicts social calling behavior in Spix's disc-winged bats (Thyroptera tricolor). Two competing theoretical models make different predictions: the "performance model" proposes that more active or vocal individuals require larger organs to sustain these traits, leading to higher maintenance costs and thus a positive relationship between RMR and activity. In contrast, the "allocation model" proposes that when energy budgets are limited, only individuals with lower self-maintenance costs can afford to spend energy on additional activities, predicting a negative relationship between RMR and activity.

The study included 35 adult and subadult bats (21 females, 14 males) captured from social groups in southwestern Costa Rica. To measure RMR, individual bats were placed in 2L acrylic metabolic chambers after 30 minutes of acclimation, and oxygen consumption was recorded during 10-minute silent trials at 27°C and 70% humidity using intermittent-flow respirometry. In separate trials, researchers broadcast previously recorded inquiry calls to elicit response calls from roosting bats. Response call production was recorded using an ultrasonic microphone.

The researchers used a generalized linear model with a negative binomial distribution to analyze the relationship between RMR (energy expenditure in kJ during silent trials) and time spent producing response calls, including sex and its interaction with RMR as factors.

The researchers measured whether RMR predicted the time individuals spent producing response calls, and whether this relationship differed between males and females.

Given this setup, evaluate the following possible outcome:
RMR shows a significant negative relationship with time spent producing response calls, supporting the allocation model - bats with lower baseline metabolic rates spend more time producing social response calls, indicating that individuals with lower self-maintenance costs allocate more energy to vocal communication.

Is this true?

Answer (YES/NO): NO